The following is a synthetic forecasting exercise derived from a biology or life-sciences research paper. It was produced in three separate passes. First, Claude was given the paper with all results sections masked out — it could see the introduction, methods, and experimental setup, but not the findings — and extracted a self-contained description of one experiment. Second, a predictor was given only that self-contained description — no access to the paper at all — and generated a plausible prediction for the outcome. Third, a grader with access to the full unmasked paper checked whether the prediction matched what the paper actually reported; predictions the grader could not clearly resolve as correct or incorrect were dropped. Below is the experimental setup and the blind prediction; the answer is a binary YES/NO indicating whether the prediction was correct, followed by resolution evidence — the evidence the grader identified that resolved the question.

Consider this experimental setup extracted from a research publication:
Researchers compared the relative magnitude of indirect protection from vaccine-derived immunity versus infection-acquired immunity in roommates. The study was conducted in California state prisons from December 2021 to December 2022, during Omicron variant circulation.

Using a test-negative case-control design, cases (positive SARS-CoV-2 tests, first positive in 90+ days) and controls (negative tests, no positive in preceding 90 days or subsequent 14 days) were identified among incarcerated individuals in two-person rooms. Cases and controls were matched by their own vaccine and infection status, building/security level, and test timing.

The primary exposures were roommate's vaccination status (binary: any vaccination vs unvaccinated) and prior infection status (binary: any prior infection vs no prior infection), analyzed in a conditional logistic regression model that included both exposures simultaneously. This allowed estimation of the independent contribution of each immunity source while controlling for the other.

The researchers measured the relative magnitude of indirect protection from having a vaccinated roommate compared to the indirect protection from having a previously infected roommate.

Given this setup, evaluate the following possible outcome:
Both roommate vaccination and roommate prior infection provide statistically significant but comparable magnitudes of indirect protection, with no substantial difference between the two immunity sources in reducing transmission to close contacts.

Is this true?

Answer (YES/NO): YES